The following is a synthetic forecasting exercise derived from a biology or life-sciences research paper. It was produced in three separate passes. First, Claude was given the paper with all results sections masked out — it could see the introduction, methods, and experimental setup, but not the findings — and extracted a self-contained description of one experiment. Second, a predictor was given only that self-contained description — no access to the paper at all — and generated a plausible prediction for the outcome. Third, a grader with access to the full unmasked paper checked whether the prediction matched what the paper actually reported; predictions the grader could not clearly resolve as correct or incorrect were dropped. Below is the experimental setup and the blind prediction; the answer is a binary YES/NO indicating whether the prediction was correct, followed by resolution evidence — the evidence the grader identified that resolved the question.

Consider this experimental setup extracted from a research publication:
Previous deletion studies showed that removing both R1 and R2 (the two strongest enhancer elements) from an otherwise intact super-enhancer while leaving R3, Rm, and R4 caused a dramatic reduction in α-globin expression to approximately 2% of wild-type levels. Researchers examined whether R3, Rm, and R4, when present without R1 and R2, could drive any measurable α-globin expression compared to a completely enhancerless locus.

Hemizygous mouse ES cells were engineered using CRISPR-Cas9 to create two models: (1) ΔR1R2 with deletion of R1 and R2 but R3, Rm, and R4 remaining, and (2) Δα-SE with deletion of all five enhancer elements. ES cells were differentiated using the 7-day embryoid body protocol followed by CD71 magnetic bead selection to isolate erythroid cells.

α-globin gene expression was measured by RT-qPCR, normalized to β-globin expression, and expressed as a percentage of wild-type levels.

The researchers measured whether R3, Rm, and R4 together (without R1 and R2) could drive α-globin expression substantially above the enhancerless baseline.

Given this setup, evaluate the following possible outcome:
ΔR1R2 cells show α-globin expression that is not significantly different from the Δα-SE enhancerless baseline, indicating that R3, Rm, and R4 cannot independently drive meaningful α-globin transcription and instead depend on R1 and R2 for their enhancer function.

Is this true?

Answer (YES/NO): NO